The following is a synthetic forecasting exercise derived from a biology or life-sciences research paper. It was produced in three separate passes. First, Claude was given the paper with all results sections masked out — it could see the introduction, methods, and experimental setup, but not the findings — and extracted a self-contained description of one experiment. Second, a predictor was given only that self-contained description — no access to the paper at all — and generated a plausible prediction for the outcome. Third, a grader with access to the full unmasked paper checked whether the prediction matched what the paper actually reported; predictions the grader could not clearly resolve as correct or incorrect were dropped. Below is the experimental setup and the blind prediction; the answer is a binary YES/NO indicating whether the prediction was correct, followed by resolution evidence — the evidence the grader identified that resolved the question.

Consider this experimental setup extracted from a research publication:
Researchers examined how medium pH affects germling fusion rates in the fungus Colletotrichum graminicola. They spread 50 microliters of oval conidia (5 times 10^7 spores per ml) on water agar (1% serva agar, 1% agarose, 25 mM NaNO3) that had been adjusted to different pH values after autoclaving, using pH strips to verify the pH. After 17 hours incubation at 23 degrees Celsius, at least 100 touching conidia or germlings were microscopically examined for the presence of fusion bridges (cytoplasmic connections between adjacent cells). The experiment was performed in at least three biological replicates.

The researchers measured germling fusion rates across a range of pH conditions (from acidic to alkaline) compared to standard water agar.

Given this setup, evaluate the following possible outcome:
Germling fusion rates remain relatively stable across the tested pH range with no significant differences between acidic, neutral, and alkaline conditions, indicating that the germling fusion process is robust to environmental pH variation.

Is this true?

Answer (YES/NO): NO